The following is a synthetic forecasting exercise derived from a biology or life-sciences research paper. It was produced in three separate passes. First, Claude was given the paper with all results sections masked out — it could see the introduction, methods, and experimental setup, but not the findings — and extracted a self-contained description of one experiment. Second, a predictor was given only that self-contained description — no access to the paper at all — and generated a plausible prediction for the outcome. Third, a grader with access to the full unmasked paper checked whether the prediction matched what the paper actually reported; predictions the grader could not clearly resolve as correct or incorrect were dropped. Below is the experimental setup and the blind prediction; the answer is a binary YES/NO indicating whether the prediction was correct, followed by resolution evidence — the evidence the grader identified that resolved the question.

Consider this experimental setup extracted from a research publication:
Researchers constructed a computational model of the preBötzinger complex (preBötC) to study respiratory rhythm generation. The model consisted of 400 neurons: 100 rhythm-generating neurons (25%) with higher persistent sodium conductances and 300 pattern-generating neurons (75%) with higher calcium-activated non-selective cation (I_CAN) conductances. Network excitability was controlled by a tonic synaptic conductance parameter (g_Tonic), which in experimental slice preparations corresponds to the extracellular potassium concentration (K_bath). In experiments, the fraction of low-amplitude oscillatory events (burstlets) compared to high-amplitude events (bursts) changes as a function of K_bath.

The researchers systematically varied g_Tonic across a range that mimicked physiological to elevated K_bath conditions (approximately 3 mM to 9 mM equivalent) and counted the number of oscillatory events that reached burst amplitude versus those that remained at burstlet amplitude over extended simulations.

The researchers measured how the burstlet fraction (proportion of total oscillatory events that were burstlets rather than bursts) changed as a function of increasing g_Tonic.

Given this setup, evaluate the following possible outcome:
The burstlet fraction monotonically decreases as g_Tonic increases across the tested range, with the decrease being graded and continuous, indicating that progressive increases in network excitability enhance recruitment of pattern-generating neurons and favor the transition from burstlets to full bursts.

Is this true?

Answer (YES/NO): YES